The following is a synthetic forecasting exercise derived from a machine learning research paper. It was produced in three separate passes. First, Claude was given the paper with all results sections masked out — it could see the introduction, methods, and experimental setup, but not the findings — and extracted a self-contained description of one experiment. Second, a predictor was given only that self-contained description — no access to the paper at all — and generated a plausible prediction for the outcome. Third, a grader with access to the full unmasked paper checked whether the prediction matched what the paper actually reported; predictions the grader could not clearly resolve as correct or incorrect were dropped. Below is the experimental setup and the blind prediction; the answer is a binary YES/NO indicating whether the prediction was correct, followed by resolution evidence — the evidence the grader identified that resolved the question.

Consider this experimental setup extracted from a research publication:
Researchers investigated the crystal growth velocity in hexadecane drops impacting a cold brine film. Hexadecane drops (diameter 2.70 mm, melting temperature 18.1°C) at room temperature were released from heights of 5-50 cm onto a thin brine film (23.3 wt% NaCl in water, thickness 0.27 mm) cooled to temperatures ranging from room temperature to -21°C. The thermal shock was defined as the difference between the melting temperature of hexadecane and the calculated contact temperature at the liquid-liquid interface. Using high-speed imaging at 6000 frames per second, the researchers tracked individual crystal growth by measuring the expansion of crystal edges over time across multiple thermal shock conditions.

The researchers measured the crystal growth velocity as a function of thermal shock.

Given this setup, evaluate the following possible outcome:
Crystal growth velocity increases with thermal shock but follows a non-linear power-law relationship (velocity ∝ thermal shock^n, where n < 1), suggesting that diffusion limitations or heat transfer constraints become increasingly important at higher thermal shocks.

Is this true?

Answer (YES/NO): NO